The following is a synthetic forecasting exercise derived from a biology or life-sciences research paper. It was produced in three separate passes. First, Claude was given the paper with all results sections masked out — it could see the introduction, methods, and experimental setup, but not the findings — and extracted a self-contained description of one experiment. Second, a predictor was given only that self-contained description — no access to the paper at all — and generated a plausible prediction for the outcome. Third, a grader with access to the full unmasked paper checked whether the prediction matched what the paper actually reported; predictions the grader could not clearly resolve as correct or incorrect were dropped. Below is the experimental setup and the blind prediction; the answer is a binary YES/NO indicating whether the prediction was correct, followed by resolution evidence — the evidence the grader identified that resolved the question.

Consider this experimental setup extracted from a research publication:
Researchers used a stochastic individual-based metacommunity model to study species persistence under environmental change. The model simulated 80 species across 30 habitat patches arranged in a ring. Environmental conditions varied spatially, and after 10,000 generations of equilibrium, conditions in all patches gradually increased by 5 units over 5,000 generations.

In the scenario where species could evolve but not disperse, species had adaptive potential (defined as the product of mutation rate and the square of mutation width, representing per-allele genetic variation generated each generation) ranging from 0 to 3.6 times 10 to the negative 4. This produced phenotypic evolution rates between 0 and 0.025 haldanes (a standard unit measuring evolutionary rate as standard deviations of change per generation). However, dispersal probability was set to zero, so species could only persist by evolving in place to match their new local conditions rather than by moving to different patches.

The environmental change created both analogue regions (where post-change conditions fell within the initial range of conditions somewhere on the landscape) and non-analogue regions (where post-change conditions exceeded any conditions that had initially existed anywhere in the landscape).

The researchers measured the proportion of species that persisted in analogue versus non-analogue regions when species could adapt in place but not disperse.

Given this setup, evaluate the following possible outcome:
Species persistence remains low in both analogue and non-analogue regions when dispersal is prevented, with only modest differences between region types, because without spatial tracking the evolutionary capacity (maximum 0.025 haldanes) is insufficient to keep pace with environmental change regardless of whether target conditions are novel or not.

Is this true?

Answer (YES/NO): NO